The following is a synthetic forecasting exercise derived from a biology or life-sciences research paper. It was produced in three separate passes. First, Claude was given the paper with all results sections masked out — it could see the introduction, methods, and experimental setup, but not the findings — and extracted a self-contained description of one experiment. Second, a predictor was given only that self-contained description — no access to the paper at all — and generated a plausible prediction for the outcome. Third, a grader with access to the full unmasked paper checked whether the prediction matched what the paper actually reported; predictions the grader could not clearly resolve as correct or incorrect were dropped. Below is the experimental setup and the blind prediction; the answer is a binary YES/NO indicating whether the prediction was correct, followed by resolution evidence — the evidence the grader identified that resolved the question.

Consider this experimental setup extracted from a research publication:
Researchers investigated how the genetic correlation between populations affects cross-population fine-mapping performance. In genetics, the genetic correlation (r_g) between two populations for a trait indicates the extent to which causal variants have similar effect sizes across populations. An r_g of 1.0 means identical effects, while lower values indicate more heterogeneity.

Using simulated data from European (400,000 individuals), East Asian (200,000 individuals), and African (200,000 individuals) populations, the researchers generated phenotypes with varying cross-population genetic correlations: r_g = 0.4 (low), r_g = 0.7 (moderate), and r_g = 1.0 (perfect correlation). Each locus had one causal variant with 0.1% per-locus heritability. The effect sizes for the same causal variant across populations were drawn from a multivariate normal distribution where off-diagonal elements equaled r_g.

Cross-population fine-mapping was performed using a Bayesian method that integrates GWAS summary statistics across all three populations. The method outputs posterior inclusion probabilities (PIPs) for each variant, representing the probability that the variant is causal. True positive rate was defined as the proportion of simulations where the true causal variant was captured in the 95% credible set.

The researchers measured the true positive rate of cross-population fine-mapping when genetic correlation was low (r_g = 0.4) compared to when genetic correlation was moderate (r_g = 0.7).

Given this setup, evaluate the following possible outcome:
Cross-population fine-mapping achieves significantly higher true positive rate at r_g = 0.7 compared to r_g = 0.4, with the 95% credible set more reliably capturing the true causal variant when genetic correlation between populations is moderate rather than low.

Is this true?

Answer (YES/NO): NO